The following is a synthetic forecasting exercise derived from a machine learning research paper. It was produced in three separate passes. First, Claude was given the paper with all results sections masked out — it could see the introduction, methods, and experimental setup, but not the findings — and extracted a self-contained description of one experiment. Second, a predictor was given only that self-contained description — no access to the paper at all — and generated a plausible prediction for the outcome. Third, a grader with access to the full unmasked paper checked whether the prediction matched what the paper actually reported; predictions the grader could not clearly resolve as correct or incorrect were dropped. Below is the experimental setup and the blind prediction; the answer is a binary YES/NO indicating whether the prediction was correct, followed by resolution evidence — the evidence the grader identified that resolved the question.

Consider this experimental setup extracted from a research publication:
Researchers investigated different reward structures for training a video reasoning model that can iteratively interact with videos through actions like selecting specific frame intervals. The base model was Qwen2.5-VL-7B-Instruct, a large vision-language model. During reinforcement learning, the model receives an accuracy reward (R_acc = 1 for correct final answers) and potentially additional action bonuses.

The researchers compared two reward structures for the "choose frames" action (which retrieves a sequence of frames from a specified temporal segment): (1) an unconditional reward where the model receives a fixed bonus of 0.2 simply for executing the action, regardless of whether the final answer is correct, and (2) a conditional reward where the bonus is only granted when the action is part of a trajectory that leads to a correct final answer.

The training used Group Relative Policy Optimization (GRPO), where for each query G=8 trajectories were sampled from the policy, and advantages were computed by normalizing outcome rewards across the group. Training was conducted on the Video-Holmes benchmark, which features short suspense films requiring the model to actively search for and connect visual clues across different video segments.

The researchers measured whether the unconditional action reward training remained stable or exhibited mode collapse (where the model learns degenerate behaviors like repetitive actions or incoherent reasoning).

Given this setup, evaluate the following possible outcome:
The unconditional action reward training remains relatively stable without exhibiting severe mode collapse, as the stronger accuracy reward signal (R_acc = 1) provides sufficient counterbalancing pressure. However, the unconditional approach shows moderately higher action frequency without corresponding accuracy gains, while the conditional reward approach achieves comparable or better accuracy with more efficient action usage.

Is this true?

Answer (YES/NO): NO